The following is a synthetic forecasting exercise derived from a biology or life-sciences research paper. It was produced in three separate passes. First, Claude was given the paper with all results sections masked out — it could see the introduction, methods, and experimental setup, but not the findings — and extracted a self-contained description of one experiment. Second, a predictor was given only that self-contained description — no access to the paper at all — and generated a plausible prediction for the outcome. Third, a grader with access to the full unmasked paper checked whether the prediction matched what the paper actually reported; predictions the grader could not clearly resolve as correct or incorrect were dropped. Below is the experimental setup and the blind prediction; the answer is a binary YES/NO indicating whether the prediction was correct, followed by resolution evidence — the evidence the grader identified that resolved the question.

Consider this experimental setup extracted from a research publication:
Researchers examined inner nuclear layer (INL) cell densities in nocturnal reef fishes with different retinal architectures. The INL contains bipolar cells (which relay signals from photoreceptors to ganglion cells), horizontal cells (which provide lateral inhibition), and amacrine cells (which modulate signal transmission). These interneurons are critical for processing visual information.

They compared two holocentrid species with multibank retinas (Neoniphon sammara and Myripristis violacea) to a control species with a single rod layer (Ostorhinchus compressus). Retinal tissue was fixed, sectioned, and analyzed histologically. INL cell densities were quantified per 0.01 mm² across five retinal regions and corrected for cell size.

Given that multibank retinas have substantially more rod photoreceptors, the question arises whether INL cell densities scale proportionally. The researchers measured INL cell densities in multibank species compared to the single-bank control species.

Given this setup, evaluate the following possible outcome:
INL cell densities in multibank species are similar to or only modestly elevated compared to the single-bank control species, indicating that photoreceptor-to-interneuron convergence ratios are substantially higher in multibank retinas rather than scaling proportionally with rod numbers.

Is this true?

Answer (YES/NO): NO